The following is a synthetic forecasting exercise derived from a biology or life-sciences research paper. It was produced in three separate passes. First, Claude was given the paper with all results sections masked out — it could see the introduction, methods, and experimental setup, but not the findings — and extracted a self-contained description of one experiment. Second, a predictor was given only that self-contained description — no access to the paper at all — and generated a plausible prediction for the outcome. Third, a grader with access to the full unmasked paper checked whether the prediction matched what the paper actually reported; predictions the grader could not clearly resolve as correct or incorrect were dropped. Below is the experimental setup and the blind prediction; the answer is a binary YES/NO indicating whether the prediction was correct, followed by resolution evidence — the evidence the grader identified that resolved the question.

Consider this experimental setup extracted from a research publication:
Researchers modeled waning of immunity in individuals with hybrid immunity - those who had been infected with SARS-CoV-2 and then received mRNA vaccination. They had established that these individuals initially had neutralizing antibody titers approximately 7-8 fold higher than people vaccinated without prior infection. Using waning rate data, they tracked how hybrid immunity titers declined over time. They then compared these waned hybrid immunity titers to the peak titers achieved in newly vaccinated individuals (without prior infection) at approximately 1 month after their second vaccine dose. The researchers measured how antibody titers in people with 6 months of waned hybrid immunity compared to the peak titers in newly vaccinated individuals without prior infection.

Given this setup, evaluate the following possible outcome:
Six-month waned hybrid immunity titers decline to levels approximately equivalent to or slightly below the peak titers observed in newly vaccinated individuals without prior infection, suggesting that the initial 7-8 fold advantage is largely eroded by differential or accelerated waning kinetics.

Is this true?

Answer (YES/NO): YES